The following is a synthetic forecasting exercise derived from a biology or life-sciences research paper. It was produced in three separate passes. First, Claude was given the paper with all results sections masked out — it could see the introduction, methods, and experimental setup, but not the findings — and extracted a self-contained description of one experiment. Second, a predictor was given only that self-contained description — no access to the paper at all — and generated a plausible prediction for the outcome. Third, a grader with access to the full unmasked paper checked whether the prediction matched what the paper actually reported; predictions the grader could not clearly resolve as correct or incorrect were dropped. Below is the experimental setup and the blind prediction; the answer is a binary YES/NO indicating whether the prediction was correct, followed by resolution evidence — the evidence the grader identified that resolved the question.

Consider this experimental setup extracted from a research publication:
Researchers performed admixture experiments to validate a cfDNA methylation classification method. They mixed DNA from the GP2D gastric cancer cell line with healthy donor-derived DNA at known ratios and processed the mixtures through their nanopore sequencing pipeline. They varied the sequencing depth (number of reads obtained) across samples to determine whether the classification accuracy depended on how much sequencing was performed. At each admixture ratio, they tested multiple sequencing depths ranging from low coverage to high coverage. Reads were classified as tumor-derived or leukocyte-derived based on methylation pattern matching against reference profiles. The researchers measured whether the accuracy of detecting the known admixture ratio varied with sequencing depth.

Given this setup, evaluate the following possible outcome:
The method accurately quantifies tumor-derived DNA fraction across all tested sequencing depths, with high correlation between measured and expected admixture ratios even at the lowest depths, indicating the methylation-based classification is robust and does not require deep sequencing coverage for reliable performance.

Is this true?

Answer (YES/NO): YES